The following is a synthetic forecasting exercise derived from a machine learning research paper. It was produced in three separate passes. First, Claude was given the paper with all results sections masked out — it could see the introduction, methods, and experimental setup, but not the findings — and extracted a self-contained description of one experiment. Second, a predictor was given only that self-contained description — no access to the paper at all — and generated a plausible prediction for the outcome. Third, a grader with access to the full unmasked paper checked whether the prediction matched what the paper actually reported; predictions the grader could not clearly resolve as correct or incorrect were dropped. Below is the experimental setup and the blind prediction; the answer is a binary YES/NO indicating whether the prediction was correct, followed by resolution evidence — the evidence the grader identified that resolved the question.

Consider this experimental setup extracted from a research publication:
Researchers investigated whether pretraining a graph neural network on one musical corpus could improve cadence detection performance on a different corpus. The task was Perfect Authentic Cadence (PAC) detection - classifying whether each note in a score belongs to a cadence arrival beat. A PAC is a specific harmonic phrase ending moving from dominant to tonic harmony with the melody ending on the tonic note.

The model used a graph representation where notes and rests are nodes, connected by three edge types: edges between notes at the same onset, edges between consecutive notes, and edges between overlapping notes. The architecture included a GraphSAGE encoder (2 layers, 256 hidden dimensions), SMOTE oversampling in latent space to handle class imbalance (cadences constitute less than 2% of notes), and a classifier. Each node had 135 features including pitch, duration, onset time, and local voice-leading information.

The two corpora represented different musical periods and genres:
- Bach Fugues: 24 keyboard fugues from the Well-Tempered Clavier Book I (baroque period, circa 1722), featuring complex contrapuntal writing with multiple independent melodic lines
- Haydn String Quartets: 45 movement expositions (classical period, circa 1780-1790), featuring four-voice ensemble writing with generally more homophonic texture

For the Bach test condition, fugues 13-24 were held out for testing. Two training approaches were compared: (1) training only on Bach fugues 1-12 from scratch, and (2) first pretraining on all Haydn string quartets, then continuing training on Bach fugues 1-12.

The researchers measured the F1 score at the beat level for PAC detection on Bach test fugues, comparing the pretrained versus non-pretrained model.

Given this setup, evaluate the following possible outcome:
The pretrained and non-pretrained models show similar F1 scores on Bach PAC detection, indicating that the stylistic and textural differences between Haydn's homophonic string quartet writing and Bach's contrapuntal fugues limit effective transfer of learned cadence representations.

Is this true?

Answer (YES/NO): NO